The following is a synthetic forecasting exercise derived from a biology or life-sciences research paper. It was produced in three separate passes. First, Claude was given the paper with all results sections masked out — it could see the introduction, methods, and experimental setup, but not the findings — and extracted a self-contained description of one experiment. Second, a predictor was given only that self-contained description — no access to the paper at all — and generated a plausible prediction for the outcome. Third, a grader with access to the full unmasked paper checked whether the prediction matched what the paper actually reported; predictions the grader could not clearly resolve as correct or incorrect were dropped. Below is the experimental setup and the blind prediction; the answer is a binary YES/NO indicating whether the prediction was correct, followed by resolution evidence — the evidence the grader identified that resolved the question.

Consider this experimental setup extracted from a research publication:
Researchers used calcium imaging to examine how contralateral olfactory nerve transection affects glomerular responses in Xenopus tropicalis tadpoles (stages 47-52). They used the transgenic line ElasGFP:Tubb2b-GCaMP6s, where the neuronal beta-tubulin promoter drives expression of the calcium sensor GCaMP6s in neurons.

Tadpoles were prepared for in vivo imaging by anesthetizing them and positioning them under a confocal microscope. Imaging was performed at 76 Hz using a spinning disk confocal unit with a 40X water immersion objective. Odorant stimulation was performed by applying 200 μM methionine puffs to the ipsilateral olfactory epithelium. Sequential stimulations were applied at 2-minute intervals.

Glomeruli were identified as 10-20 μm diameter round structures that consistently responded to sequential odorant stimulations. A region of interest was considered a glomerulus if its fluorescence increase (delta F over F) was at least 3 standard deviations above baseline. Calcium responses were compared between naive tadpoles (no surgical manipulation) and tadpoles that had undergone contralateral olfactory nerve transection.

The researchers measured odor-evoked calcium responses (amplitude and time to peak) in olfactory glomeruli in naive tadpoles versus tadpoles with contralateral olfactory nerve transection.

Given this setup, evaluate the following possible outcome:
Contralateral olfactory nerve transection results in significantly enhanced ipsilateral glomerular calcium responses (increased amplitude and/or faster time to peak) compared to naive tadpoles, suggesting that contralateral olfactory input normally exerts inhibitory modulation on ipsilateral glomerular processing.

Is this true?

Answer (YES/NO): YES